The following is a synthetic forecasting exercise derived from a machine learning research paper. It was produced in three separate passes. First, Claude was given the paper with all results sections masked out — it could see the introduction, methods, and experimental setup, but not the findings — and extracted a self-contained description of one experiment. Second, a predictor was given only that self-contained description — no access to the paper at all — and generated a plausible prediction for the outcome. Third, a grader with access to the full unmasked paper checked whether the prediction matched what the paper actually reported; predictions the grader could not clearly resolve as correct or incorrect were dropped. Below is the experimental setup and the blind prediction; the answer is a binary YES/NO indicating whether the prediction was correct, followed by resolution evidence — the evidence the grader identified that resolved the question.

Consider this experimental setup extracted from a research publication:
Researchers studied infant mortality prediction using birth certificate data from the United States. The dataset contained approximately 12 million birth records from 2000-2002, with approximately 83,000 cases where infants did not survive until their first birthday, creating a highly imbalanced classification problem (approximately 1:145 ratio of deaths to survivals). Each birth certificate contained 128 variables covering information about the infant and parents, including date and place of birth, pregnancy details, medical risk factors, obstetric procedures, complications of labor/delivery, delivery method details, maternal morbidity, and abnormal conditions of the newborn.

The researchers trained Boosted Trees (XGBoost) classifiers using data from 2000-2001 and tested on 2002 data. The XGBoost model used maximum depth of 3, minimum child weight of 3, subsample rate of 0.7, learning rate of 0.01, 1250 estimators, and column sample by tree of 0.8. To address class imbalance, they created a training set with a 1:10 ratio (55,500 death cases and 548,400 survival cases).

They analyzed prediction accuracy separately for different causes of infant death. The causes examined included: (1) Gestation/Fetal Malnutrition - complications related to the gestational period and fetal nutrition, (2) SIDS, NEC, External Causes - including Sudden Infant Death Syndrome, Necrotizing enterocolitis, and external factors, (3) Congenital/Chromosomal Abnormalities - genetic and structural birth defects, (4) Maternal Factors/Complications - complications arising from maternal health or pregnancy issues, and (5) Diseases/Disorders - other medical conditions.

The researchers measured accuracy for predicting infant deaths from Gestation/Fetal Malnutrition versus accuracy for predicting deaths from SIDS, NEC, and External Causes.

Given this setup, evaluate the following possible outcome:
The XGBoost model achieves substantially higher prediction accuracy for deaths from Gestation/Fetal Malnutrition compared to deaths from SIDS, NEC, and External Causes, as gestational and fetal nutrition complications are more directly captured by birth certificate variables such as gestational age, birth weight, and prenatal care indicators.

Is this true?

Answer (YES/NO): YES